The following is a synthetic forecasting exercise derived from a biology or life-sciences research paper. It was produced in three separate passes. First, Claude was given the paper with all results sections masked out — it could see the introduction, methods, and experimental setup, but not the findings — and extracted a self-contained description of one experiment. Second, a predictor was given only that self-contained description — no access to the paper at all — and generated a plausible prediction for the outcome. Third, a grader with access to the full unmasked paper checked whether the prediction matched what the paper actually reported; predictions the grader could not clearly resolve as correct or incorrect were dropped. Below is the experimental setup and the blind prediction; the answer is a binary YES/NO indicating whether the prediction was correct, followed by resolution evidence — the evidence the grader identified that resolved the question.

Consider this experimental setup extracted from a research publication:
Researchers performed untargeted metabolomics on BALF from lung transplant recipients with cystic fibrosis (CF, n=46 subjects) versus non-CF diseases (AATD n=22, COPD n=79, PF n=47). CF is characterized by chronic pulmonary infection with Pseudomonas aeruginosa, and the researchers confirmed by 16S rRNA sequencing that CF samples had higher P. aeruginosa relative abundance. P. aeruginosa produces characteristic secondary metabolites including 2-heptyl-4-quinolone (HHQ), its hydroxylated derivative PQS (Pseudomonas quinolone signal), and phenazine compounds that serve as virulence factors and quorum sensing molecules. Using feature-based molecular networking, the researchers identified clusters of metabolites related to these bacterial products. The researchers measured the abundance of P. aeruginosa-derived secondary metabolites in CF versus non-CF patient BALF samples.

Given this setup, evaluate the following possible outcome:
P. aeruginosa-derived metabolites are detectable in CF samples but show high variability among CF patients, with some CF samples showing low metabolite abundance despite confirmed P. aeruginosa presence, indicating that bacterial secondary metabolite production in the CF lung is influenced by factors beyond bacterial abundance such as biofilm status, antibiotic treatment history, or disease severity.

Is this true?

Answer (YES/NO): NO